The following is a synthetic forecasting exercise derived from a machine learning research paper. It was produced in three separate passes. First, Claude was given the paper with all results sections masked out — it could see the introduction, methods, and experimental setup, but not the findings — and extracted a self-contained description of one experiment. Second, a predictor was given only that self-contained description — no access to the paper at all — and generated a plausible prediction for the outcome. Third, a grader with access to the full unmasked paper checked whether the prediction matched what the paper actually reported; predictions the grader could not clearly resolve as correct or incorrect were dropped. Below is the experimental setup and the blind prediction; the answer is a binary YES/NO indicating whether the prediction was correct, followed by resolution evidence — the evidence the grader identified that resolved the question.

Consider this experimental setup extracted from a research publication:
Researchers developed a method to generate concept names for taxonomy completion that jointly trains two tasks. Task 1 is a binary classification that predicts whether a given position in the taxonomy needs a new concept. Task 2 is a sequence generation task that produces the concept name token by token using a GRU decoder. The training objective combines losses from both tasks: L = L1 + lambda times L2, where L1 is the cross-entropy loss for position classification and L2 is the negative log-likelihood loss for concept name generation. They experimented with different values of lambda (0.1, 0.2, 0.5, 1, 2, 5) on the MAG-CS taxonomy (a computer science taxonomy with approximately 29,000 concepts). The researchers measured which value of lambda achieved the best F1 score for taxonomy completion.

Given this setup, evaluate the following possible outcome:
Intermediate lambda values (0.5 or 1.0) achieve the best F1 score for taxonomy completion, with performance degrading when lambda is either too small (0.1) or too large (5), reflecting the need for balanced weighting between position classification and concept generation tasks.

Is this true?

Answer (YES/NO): NO